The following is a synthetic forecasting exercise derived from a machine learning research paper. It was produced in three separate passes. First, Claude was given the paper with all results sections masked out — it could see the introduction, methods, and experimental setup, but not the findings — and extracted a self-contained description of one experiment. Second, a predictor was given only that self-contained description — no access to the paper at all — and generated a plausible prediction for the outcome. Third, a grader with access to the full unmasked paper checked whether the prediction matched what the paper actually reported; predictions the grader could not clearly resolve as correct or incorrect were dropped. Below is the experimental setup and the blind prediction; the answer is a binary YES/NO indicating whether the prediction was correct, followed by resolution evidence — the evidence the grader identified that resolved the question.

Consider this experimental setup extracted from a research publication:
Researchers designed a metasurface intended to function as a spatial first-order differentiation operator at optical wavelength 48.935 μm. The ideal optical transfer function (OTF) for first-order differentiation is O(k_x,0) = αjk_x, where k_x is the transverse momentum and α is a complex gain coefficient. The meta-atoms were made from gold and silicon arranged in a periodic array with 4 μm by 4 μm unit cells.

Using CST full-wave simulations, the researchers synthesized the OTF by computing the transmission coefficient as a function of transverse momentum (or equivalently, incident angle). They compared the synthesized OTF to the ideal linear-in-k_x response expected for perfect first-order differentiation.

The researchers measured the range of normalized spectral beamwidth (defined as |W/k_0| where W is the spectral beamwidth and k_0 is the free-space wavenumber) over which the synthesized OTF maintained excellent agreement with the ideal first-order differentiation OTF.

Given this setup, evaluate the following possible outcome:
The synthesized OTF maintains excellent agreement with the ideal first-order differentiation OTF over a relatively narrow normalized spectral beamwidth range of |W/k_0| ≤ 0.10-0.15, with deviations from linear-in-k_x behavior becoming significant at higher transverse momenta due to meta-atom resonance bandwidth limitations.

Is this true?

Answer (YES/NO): NO